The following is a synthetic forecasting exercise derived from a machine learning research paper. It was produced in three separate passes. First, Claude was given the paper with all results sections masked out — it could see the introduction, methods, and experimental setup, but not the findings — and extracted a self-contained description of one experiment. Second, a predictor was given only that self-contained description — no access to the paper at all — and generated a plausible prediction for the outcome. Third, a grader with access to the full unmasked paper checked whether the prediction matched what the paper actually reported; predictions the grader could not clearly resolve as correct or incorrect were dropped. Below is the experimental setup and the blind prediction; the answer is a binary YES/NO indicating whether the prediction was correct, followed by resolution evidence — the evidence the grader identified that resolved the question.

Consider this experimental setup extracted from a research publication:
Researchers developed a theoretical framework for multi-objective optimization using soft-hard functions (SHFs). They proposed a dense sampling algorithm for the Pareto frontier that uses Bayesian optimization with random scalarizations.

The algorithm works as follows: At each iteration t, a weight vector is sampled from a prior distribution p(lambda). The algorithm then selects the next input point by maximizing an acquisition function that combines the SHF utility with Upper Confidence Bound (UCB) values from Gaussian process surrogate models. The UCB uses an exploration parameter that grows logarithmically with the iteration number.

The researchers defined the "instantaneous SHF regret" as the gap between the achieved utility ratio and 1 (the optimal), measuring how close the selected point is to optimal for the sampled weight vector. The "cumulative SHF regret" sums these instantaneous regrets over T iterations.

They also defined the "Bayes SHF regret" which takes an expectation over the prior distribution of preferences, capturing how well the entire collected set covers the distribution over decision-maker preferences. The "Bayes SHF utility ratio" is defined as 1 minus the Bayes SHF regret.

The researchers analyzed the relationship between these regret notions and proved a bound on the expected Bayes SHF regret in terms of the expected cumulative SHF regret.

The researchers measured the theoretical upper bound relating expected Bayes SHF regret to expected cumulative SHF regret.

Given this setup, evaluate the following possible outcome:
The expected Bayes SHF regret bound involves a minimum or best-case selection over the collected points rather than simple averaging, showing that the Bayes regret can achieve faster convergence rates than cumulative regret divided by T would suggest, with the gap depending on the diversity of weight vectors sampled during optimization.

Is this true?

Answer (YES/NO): NO